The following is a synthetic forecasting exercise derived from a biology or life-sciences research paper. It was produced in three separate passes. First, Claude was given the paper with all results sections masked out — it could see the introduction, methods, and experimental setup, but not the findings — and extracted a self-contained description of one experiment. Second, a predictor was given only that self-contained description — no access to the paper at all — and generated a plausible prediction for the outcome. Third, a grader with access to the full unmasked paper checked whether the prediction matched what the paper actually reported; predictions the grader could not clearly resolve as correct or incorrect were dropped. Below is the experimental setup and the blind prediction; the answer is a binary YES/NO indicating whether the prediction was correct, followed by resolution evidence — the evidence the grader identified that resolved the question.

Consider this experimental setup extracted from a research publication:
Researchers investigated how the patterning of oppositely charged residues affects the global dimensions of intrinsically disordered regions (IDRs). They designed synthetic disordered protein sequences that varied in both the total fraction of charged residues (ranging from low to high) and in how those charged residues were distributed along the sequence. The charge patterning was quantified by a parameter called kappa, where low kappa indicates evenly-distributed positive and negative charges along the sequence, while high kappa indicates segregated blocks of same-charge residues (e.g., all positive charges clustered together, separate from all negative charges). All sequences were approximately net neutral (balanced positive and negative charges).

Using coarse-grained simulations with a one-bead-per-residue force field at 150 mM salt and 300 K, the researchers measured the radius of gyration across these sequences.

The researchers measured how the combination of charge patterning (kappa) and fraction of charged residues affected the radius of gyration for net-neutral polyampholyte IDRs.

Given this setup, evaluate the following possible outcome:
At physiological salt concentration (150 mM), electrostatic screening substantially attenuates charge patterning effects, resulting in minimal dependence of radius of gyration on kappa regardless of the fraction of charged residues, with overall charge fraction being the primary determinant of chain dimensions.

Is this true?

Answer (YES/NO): NO